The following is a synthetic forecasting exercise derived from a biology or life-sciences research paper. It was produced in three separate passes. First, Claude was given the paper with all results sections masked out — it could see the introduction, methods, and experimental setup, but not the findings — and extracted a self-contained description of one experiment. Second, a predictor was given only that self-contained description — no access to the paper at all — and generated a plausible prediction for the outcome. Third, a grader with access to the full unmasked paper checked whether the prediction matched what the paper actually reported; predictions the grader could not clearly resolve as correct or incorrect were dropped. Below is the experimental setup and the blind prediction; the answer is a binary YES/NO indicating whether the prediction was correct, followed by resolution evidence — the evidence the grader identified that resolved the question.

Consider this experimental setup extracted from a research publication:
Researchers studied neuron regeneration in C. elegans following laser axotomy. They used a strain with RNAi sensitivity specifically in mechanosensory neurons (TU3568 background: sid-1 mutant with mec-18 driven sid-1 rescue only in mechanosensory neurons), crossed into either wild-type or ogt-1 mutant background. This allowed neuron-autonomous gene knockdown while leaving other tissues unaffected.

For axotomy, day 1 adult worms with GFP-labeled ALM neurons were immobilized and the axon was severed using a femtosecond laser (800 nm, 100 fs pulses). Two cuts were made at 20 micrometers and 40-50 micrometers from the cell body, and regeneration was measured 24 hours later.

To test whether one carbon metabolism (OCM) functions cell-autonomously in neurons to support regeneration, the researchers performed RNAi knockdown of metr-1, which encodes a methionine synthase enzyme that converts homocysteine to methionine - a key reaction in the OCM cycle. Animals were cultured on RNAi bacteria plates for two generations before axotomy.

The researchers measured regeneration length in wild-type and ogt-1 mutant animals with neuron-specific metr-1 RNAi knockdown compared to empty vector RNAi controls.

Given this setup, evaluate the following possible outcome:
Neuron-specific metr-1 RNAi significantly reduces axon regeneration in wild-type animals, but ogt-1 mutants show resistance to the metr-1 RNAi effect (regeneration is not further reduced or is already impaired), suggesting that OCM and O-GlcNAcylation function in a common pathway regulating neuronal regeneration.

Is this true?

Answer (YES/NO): NO